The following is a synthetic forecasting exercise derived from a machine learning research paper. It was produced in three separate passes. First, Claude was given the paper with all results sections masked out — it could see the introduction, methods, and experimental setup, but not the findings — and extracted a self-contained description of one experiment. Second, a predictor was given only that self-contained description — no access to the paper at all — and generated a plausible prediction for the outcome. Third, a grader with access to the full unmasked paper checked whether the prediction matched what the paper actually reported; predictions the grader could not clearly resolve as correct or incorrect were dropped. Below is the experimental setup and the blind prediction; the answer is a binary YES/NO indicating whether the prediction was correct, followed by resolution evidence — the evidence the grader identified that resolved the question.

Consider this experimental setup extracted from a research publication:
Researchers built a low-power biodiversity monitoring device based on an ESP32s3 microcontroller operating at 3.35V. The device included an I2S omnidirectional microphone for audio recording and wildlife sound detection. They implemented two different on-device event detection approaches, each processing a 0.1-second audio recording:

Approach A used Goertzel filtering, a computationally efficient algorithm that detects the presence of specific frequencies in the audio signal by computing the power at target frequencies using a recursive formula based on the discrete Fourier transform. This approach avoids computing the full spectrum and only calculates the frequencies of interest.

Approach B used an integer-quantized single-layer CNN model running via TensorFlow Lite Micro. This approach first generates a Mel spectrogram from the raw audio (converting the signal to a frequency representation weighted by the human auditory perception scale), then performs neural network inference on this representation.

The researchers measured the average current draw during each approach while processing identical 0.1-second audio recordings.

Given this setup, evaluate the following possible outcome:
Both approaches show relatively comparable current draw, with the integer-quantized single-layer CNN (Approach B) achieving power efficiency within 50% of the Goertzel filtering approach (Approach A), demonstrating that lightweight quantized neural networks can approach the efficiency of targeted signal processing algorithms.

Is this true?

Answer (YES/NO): YES